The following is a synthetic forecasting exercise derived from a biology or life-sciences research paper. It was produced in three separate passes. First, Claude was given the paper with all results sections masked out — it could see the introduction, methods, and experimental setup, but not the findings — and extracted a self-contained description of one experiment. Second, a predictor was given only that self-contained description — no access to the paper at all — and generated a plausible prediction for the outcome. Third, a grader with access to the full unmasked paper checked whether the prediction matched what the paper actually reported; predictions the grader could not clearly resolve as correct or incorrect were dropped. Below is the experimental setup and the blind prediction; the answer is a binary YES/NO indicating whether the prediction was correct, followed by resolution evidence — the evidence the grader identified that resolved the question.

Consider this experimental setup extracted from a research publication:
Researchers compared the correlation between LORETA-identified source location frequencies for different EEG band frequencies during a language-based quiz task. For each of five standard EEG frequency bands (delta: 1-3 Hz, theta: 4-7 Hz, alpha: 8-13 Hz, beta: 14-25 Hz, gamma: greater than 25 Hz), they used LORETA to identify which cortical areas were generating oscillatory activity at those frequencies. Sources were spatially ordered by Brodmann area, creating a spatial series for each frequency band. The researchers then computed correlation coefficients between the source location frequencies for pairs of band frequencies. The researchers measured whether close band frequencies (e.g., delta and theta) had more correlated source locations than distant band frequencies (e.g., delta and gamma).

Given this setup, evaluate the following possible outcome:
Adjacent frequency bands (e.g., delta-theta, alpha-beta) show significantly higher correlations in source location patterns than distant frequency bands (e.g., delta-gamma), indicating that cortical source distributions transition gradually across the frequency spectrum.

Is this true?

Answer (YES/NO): NO